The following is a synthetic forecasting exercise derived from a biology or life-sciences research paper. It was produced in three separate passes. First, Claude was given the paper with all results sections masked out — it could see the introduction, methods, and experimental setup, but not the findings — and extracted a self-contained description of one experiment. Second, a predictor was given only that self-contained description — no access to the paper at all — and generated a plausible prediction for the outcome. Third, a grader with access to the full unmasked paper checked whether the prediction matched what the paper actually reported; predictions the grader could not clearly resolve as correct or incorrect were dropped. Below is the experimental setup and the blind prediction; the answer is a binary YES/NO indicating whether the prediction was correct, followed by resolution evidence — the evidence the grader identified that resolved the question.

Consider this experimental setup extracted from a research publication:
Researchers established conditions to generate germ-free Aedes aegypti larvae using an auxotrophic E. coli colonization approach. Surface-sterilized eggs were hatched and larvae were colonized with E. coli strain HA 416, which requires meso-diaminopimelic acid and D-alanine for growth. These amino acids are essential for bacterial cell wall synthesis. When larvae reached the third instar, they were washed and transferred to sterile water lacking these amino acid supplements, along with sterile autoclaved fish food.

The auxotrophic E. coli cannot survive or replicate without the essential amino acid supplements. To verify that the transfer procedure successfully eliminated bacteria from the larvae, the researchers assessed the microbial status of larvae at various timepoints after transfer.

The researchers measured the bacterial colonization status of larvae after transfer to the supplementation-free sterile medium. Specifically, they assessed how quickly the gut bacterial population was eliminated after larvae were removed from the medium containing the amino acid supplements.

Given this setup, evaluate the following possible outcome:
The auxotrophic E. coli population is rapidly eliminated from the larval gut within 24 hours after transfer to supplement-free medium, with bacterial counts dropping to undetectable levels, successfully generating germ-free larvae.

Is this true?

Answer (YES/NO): NO